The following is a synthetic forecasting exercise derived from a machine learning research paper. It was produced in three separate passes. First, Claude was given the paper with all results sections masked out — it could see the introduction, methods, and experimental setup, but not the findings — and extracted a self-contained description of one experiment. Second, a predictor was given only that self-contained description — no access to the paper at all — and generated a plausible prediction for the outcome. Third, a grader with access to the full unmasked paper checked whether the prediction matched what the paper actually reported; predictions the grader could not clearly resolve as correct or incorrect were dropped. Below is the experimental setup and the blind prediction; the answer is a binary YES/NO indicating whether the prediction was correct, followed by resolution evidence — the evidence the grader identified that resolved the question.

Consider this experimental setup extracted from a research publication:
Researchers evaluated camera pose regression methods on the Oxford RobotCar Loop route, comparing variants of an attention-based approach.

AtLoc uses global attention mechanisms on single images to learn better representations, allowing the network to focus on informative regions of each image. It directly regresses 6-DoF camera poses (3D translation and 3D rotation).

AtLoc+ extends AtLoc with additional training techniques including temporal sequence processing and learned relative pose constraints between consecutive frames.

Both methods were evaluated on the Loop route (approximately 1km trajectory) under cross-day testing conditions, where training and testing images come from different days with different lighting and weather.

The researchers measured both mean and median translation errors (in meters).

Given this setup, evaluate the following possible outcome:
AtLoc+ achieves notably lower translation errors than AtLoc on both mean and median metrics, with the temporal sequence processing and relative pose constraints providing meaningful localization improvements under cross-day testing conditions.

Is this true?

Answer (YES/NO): YES